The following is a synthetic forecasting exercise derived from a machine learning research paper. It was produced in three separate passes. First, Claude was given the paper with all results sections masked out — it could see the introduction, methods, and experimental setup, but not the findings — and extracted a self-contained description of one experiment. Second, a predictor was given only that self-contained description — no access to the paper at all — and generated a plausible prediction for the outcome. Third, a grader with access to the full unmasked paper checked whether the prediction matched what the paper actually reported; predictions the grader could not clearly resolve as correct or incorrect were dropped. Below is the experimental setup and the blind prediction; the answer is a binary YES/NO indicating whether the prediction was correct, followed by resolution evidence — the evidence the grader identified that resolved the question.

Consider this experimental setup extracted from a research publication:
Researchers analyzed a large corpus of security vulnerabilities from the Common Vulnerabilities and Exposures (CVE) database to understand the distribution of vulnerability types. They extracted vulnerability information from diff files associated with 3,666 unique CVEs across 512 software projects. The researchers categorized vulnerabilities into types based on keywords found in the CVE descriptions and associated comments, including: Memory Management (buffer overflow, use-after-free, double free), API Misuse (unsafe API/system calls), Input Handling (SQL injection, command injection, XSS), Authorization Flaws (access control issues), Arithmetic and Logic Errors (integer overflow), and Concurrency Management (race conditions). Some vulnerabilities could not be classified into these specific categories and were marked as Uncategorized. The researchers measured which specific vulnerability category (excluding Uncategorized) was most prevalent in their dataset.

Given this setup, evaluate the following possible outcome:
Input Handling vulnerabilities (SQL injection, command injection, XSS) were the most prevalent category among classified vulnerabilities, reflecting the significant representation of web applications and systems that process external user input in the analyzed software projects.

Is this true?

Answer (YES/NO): NO